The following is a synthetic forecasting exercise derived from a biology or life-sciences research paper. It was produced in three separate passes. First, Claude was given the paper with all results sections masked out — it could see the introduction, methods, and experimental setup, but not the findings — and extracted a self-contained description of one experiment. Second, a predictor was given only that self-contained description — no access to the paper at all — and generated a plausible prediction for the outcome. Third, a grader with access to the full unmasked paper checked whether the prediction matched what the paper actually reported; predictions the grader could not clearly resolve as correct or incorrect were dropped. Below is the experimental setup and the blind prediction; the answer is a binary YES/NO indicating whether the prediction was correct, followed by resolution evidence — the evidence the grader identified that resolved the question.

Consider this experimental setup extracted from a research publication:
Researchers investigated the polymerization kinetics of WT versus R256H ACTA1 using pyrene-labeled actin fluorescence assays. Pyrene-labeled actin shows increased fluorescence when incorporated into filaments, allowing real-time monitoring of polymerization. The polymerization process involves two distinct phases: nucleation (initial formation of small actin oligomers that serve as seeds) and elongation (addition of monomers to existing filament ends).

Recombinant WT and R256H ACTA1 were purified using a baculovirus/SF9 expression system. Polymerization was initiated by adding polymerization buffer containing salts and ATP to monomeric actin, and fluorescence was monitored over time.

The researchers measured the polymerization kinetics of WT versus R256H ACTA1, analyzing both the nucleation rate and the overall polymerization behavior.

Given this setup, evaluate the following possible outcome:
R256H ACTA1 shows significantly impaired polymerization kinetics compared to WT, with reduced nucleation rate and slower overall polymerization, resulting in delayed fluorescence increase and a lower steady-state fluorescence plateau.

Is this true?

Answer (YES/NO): NO